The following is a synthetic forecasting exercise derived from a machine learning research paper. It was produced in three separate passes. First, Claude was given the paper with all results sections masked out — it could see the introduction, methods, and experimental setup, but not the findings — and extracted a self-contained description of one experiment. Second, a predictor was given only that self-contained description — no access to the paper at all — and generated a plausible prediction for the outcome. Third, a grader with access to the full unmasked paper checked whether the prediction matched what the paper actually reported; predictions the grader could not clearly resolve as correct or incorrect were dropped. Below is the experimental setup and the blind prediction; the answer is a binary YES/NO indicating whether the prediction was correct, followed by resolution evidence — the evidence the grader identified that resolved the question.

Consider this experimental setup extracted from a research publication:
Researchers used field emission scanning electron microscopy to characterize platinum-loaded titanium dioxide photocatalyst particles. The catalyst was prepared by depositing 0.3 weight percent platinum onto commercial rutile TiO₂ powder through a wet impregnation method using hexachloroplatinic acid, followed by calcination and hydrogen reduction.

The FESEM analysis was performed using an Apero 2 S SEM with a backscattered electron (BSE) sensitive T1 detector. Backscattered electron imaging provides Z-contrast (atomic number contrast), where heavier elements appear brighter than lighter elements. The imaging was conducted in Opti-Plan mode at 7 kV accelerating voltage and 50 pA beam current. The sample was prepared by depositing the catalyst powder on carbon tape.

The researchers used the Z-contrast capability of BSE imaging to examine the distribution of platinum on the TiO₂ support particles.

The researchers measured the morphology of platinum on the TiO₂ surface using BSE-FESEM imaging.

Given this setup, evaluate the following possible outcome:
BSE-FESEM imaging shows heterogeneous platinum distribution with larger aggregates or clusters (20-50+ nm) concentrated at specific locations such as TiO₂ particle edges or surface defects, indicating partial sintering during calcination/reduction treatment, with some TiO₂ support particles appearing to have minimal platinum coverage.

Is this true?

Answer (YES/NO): NO